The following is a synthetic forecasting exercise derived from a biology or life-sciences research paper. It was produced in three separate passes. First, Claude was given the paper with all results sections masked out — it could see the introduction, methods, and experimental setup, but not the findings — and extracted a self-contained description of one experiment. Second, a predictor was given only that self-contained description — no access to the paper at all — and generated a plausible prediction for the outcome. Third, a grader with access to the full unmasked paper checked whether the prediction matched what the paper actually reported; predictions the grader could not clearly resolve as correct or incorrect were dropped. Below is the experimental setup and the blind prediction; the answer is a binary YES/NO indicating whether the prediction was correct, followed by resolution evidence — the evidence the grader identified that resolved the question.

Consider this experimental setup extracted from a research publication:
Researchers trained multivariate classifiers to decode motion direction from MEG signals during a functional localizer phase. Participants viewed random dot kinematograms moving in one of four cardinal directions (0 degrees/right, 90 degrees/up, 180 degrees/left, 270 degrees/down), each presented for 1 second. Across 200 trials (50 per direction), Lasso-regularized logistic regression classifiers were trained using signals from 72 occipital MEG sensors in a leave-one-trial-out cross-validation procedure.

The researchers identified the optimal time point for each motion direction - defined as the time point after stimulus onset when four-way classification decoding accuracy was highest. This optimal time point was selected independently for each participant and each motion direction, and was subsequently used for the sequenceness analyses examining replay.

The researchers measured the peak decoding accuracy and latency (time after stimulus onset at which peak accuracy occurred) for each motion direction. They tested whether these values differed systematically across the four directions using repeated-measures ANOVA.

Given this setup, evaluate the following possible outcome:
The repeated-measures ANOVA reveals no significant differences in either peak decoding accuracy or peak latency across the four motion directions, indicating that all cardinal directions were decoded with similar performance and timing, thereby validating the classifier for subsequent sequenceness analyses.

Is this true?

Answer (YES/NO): YES